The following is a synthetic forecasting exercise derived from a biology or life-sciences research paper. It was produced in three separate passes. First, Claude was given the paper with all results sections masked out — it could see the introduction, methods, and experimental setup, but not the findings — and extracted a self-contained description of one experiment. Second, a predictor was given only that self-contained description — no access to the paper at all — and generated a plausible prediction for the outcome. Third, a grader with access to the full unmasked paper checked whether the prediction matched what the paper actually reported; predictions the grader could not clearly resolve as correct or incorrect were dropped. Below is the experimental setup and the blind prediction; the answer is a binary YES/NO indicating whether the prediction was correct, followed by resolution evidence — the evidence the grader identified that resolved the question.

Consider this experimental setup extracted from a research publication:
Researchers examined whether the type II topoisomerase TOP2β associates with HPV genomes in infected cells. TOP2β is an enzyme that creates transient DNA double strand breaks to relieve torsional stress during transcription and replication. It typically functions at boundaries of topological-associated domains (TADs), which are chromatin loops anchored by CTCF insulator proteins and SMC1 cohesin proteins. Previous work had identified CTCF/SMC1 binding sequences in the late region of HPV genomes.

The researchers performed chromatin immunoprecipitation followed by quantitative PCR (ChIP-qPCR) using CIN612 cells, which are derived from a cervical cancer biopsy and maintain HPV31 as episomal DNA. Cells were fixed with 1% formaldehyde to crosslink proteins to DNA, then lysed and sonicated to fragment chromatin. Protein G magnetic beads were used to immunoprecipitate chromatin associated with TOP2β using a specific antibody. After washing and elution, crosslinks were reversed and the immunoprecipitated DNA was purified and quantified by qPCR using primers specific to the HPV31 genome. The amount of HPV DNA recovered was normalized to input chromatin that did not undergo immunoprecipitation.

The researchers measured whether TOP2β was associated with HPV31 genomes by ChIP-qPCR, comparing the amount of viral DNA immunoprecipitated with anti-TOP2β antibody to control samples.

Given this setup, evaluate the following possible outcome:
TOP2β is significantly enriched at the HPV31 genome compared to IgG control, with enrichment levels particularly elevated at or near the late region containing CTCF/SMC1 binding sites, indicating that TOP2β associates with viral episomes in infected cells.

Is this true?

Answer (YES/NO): NO